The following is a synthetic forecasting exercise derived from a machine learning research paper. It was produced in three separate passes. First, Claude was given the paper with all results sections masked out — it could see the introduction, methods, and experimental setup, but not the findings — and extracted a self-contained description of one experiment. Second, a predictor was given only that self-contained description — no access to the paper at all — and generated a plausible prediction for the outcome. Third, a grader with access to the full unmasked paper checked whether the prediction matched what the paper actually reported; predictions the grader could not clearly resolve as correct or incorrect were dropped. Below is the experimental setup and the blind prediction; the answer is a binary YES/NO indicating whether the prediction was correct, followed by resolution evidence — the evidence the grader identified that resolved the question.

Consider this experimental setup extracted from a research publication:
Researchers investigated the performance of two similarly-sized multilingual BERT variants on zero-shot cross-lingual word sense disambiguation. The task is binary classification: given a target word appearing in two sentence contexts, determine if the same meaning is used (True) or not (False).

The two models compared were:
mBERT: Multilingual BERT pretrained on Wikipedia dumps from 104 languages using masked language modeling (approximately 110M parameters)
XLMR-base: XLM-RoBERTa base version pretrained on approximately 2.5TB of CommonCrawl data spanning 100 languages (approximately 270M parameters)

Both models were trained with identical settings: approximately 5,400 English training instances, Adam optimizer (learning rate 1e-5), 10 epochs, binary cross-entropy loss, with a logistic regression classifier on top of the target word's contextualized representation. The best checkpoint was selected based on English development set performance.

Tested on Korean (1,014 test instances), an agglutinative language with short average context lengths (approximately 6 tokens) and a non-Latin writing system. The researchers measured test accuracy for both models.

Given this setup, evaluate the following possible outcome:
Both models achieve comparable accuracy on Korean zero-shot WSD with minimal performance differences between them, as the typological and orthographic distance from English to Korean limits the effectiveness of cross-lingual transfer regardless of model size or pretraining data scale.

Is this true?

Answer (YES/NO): NO